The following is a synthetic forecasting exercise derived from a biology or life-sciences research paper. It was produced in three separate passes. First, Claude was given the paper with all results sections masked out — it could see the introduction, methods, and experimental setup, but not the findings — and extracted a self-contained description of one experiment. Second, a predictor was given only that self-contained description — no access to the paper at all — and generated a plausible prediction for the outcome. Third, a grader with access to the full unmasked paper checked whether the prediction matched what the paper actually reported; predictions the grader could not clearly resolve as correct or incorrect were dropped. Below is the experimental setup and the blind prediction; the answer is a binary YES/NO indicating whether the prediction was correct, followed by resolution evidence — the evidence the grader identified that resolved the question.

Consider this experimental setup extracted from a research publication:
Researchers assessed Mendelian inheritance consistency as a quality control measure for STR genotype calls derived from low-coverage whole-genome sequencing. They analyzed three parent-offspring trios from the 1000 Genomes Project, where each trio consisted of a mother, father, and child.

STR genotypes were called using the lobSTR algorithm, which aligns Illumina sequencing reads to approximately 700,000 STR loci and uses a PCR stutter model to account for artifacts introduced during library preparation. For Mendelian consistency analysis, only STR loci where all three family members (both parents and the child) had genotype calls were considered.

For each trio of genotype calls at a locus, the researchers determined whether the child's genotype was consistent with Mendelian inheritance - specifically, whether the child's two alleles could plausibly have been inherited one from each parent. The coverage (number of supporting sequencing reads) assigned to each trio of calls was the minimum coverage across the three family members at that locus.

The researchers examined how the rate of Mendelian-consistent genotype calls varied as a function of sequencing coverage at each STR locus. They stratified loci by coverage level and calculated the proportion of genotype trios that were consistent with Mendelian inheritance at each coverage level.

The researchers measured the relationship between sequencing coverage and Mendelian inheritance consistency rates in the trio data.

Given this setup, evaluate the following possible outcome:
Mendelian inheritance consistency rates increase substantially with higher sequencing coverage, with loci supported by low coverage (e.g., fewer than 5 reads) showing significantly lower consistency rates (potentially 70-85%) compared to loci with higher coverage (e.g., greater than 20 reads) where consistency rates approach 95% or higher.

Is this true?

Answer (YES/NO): NO